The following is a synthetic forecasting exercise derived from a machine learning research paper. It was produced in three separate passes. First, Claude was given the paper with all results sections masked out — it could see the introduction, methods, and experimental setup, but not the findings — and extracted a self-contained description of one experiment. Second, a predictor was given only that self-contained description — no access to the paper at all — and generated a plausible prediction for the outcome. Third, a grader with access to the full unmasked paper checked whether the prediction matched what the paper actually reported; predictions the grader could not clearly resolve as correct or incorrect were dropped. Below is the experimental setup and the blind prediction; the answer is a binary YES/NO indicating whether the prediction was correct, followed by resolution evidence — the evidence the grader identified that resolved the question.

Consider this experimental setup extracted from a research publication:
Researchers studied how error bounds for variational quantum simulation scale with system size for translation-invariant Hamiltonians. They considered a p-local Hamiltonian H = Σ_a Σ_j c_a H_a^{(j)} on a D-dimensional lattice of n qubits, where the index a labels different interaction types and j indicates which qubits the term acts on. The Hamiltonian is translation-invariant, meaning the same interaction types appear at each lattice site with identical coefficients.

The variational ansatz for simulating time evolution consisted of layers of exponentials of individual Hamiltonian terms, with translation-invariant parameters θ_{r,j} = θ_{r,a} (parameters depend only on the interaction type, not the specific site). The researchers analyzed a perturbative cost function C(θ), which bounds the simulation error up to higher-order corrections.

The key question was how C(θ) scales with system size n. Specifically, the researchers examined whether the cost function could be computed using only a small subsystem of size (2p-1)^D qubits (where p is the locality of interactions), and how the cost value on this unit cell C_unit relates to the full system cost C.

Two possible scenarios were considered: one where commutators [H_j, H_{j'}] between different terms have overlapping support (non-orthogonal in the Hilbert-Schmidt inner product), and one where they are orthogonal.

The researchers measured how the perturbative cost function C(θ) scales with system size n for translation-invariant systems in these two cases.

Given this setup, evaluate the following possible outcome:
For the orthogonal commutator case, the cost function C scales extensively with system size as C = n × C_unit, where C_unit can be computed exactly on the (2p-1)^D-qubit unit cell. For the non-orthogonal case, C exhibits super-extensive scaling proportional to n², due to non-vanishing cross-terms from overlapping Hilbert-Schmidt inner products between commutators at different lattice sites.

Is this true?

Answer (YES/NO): NO